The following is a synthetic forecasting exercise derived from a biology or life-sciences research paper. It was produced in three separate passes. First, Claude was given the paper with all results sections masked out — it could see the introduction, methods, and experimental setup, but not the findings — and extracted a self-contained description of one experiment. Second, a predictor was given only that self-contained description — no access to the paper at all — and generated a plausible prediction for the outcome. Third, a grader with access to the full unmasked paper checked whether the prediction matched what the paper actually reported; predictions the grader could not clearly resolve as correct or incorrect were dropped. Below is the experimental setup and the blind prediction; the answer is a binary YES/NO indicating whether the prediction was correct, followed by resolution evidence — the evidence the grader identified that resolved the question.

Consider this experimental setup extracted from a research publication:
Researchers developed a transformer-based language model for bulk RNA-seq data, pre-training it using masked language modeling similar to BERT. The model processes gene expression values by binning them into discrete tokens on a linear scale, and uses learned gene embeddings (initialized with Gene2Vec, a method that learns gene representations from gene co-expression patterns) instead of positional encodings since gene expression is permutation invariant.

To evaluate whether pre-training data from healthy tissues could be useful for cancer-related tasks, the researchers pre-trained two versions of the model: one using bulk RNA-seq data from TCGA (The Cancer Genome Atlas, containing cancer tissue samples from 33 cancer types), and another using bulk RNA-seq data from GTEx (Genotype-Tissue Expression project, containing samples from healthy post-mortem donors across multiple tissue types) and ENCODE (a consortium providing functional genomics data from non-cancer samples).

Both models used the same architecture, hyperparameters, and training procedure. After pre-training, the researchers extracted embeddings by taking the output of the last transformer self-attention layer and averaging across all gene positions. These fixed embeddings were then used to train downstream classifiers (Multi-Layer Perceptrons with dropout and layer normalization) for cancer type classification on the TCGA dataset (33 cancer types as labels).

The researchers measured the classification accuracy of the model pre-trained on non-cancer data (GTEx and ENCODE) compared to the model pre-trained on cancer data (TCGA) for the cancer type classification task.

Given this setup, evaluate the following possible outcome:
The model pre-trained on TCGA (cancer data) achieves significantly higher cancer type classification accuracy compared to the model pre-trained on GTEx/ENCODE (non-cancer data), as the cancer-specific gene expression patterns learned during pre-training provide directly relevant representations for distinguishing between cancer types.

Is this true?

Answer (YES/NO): YES